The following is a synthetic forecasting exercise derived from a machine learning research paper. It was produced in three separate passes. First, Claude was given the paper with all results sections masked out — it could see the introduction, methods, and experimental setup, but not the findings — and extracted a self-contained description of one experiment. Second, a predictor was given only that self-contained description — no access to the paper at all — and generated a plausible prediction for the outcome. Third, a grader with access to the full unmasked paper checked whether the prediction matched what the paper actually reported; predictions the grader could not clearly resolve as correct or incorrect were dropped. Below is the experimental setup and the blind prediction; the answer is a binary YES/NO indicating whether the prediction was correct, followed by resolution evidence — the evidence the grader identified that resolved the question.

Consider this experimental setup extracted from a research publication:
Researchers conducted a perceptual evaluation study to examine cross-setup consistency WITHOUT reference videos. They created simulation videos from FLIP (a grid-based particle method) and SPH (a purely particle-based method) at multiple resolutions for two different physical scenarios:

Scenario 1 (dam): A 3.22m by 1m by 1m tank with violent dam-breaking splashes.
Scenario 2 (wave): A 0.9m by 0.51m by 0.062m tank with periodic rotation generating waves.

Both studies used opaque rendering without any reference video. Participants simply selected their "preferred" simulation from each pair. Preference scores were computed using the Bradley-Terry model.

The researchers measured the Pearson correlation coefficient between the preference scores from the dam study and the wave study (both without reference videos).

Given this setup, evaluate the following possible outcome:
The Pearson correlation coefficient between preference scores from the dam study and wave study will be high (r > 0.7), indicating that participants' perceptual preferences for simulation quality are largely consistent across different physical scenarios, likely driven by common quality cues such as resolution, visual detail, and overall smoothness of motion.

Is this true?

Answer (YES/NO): YES